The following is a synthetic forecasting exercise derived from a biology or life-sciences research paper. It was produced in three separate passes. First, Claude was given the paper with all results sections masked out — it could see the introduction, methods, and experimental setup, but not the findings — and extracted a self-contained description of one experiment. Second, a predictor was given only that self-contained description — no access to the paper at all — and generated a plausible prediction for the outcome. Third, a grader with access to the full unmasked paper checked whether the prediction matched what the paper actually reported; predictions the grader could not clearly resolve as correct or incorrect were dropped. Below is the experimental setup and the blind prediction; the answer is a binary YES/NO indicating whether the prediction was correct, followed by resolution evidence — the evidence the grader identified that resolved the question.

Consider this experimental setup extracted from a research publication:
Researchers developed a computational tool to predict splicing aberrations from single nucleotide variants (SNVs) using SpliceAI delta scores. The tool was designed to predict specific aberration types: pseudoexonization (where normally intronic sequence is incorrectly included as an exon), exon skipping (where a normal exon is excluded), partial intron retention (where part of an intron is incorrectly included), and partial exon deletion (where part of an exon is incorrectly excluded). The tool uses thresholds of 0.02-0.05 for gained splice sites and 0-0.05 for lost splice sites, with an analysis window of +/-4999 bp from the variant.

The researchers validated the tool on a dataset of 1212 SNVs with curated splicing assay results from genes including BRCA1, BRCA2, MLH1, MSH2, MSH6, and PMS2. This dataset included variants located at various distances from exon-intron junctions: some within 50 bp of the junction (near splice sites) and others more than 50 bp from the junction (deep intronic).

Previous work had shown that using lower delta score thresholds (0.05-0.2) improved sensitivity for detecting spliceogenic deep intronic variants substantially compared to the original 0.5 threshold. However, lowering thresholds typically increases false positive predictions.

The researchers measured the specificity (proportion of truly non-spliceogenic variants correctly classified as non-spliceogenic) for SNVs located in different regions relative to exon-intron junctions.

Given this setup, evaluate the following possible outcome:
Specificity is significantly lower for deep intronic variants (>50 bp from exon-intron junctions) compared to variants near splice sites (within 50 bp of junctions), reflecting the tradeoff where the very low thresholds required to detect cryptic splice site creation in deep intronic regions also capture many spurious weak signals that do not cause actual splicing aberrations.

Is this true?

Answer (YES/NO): NO